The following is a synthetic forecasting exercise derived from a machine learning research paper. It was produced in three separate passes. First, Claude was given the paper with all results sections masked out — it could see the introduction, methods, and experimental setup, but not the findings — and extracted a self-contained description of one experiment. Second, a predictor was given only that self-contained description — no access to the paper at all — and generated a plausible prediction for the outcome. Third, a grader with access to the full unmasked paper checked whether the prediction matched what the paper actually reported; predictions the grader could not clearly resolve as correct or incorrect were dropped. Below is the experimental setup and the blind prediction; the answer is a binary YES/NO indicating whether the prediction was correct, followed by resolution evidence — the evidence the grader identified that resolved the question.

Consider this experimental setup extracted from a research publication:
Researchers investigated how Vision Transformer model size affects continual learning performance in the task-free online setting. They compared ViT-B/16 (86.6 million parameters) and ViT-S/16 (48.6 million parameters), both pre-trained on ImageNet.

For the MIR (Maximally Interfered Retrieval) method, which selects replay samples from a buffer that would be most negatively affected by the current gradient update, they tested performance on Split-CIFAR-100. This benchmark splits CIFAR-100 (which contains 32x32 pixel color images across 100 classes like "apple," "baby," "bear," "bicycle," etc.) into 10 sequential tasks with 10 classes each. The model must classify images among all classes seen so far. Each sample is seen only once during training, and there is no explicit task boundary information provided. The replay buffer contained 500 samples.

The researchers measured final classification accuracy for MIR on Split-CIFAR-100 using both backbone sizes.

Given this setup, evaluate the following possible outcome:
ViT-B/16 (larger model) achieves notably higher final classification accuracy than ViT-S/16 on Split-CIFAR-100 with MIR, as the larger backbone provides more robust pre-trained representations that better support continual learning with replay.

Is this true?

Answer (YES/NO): YES